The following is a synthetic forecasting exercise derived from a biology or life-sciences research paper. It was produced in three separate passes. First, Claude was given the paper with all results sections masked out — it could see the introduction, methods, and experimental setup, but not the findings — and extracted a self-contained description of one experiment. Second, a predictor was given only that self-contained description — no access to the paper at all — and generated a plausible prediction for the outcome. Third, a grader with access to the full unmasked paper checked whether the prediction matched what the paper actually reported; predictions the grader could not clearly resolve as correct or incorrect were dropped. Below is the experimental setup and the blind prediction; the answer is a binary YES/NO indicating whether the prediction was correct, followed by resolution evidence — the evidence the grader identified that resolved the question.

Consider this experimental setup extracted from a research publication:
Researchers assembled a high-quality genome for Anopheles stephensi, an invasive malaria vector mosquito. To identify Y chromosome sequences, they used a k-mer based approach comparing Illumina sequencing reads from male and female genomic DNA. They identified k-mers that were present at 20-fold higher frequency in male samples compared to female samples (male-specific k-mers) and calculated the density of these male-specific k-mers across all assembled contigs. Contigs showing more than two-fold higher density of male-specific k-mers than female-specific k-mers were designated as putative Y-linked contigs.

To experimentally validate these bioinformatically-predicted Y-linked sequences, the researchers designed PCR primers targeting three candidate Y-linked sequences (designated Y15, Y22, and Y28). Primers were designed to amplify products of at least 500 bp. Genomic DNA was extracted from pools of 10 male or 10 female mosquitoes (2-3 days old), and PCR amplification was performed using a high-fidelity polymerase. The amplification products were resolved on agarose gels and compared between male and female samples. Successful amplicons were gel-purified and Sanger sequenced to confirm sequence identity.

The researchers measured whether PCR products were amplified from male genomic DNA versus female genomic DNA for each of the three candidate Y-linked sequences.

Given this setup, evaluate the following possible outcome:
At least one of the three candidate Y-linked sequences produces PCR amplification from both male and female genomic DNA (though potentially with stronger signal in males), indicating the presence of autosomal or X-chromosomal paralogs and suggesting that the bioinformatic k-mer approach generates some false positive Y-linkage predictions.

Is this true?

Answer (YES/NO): NO